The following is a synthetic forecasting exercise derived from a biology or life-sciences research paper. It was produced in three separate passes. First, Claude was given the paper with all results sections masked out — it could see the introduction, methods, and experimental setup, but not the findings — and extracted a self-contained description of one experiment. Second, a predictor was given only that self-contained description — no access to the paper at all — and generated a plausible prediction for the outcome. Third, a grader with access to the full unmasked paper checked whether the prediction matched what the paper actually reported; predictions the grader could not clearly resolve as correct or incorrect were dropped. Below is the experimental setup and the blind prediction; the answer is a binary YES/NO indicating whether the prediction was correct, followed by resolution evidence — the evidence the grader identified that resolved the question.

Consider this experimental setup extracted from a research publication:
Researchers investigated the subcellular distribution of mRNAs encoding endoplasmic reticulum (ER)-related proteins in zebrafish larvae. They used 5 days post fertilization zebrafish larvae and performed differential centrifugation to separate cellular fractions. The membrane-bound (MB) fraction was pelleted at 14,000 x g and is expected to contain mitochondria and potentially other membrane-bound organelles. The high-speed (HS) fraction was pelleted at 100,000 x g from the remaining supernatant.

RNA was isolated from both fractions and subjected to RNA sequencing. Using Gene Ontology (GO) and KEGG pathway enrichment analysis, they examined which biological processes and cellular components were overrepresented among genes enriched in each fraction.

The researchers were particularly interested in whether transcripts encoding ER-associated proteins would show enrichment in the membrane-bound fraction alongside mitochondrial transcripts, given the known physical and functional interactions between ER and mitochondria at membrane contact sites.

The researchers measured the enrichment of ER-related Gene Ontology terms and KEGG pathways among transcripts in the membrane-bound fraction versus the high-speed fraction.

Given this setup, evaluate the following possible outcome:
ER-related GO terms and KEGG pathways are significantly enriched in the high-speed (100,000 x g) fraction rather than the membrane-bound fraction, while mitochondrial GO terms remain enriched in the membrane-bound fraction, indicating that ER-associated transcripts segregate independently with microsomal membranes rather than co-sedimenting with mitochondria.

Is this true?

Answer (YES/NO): NO